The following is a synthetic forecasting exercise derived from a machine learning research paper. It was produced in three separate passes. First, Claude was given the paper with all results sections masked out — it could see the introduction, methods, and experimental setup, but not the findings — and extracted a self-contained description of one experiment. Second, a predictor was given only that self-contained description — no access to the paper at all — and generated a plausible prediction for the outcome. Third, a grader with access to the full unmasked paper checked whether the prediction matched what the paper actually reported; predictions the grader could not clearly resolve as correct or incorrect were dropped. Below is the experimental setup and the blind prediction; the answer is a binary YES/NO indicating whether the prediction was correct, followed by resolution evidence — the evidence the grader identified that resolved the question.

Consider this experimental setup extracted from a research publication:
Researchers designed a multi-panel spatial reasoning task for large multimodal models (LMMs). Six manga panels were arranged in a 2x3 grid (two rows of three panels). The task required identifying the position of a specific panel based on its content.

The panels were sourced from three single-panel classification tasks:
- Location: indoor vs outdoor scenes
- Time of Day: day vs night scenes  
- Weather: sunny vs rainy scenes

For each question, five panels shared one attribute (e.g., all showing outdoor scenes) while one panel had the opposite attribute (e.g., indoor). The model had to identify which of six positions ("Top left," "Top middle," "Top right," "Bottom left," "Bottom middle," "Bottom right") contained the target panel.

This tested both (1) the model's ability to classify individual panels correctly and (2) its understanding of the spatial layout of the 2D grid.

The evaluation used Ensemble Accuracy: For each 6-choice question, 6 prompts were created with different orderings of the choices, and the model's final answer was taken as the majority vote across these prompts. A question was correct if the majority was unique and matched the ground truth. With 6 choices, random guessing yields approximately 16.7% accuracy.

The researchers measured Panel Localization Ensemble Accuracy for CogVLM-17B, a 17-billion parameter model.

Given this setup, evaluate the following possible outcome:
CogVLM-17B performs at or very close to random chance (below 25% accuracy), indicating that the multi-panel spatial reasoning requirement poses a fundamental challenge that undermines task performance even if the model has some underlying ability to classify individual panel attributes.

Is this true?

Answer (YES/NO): NO